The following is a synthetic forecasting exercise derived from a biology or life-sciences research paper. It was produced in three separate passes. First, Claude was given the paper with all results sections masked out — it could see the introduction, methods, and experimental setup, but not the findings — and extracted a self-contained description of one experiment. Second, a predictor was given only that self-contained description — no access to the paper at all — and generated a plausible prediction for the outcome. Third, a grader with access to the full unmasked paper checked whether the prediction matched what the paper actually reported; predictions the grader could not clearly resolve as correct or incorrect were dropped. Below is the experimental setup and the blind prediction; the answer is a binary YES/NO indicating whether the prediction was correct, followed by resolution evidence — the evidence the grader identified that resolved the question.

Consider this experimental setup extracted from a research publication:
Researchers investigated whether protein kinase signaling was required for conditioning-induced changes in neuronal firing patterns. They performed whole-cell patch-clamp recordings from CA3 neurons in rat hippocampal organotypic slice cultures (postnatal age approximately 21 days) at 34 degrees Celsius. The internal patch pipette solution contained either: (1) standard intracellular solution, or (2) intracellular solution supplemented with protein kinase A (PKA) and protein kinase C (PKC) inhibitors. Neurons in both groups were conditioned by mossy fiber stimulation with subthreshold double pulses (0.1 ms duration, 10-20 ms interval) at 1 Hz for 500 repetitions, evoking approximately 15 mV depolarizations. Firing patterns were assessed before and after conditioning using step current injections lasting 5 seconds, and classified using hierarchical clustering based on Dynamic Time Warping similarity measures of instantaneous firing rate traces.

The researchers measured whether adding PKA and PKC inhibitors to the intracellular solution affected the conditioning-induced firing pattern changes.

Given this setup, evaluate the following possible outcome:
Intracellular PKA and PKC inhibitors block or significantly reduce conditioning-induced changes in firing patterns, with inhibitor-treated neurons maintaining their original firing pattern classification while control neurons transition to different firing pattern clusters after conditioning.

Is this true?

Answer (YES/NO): YES